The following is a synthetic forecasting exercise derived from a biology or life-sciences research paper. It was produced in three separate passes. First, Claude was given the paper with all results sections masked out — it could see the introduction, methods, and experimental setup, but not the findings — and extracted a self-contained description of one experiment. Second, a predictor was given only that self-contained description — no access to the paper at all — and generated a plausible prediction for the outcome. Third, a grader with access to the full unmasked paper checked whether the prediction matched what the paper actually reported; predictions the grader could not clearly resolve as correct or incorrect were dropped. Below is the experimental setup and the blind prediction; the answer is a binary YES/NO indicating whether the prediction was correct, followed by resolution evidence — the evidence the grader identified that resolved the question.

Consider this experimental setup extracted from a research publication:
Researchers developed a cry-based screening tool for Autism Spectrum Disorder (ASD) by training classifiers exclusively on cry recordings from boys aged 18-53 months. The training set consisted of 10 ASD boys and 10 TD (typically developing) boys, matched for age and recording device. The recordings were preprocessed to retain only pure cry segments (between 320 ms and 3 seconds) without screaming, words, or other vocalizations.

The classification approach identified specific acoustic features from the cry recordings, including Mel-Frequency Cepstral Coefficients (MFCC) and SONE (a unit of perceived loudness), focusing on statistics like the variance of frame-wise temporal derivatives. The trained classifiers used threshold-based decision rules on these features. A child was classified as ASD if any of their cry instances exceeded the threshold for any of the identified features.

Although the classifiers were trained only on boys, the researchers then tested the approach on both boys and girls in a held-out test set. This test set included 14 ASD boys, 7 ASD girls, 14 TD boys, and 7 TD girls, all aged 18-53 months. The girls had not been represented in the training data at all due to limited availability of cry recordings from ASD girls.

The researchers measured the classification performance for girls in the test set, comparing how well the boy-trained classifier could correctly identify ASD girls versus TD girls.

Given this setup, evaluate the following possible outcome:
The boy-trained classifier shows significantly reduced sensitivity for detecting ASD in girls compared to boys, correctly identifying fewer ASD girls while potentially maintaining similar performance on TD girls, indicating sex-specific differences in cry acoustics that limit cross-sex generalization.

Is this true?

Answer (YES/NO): YES